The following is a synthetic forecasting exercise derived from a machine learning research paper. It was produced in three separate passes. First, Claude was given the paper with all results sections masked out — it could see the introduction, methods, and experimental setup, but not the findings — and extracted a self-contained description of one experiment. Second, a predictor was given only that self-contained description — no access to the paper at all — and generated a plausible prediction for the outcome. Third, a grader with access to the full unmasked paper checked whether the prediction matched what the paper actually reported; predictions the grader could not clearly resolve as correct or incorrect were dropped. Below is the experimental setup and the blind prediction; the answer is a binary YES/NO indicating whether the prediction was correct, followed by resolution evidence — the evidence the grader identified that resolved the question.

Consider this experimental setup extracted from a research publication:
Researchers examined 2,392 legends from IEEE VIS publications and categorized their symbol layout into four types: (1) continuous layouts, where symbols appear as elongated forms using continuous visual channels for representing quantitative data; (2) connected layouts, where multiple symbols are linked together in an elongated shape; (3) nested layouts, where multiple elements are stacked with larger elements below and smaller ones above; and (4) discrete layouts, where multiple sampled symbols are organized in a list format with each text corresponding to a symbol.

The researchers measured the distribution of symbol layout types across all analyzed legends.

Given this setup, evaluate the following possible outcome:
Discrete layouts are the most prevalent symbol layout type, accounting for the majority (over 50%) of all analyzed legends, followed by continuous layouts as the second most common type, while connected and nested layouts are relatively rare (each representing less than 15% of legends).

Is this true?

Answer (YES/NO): NO